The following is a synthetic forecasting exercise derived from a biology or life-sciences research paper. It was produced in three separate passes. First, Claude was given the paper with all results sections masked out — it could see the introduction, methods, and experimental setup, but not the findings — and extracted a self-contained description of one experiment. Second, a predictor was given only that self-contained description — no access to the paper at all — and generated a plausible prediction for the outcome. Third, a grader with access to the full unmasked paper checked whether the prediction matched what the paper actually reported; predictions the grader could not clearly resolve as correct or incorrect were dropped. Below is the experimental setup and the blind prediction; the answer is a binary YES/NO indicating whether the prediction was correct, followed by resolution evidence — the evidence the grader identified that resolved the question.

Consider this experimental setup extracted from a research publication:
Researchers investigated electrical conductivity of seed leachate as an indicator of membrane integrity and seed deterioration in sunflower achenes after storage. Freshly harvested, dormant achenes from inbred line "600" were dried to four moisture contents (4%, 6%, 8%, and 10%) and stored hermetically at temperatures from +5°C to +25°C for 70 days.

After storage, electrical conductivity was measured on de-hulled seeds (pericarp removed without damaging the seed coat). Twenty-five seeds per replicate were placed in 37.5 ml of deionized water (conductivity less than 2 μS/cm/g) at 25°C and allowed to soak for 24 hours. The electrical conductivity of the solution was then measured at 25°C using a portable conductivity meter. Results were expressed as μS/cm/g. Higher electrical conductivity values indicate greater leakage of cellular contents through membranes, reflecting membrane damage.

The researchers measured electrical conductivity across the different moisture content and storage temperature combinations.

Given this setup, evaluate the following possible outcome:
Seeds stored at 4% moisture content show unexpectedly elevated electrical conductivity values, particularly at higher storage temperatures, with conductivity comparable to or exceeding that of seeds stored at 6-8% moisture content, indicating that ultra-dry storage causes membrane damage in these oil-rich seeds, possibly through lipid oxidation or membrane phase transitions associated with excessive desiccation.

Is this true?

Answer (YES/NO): NO